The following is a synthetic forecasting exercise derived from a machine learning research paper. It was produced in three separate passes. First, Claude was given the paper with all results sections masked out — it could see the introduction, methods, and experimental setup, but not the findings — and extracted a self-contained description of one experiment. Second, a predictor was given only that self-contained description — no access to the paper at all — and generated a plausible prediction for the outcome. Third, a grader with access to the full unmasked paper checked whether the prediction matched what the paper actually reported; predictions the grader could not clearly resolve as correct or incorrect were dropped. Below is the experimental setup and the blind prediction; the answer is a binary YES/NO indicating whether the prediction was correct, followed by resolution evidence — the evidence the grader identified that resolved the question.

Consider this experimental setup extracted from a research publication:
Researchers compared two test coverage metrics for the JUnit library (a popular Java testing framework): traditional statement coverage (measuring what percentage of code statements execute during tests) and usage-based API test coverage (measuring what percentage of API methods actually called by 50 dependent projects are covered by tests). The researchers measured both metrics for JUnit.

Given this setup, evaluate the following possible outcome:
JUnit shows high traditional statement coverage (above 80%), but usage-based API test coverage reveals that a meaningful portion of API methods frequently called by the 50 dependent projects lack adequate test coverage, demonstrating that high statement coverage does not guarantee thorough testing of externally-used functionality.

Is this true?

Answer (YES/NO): NO